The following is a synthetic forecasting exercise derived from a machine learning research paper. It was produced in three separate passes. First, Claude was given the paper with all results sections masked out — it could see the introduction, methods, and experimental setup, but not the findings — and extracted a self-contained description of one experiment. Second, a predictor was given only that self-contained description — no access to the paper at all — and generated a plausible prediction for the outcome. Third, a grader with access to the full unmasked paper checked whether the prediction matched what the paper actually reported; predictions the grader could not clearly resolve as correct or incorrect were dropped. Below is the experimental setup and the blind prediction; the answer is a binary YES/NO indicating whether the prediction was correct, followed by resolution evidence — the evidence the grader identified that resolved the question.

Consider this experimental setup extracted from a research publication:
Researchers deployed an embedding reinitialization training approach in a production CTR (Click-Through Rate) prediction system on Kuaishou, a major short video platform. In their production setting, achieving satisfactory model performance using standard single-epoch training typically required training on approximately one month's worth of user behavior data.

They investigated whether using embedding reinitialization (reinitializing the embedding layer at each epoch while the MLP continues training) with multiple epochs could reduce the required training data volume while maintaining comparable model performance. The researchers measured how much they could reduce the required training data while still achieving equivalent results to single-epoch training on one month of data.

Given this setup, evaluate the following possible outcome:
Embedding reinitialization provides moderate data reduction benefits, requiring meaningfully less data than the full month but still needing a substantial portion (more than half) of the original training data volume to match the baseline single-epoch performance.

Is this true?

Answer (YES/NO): NO